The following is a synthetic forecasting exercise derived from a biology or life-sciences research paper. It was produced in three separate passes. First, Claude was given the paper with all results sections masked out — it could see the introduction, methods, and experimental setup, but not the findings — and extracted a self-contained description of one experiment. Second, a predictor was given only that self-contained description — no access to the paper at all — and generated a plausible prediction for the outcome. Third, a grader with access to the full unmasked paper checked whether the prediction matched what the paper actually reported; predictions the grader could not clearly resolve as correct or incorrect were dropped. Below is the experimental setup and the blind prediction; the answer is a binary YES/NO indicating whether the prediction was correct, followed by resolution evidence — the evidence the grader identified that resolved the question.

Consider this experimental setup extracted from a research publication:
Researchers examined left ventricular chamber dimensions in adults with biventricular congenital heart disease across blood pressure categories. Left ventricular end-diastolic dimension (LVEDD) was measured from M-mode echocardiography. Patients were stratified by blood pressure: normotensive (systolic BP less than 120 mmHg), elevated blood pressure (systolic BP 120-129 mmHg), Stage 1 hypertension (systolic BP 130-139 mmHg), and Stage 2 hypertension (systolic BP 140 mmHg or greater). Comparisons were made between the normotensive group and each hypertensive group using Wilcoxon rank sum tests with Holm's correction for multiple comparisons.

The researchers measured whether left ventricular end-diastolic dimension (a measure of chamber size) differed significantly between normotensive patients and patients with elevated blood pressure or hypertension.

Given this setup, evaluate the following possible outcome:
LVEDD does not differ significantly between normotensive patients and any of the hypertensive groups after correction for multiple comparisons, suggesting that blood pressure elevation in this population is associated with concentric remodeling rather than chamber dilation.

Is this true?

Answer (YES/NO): NO